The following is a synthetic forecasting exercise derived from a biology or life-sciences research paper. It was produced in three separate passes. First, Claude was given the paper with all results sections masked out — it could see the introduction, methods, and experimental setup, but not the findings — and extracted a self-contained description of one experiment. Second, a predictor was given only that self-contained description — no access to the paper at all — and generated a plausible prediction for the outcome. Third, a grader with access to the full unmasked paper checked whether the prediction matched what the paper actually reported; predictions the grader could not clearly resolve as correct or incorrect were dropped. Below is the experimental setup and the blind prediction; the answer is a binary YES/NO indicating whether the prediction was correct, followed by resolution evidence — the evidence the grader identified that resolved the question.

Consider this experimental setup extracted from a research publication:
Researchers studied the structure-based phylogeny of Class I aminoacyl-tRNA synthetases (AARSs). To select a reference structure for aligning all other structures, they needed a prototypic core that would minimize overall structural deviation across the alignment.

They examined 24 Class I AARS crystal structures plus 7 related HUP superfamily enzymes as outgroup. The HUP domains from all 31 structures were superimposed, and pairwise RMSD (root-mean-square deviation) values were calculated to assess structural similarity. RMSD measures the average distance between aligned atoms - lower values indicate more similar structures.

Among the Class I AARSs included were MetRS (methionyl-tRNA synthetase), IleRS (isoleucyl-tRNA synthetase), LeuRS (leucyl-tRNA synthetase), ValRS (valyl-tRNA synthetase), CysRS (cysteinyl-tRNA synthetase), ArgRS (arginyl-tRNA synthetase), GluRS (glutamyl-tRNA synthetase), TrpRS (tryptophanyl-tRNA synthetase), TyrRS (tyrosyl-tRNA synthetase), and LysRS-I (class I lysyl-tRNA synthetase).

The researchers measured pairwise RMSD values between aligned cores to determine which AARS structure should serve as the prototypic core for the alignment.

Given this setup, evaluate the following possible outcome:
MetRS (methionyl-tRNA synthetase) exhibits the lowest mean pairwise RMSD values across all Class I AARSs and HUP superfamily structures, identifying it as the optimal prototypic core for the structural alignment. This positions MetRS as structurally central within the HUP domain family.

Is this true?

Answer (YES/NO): YES